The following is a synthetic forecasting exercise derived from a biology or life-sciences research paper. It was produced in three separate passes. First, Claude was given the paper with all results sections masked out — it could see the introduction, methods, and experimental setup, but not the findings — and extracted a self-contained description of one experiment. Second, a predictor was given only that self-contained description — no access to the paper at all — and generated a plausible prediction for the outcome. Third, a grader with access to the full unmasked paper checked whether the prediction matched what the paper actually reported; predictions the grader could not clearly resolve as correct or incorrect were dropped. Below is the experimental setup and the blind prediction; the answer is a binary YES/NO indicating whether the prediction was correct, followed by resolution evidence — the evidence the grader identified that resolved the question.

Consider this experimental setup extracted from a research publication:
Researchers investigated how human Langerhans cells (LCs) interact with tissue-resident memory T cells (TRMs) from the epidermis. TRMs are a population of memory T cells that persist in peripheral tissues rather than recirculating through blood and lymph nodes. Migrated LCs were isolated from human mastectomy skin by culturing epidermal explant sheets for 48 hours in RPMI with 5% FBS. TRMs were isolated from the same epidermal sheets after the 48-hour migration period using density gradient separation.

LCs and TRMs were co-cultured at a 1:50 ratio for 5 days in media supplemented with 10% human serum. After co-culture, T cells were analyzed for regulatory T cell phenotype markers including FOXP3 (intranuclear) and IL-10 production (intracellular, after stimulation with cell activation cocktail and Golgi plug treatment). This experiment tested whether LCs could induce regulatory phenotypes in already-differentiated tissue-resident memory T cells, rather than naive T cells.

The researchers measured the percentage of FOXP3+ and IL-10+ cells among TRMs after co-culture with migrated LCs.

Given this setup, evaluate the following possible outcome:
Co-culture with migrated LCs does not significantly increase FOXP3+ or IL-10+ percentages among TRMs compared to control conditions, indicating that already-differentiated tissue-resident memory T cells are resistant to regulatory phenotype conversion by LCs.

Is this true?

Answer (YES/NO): NO